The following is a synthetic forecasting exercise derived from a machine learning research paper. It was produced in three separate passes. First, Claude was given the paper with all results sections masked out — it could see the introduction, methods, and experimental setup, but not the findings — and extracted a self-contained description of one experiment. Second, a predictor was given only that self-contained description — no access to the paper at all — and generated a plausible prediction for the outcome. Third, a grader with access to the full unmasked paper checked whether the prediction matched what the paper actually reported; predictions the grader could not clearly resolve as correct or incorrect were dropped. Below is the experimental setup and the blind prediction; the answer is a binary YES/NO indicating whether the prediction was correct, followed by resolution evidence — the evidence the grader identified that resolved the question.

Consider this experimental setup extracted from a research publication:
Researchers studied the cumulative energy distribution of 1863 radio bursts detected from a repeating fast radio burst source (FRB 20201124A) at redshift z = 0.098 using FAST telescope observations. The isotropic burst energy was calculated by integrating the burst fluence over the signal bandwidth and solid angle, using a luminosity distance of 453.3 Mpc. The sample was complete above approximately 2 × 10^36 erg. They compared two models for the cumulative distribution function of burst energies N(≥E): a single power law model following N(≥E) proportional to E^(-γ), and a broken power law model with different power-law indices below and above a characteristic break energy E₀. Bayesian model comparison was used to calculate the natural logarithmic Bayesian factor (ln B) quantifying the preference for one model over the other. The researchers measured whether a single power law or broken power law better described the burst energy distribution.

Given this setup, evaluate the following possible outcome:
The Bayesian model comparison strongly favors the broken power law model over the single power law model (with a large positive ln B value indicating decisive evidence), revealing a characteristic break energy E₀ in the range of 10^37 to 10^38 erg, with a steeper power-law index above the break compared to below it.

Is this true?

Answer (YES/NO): NO